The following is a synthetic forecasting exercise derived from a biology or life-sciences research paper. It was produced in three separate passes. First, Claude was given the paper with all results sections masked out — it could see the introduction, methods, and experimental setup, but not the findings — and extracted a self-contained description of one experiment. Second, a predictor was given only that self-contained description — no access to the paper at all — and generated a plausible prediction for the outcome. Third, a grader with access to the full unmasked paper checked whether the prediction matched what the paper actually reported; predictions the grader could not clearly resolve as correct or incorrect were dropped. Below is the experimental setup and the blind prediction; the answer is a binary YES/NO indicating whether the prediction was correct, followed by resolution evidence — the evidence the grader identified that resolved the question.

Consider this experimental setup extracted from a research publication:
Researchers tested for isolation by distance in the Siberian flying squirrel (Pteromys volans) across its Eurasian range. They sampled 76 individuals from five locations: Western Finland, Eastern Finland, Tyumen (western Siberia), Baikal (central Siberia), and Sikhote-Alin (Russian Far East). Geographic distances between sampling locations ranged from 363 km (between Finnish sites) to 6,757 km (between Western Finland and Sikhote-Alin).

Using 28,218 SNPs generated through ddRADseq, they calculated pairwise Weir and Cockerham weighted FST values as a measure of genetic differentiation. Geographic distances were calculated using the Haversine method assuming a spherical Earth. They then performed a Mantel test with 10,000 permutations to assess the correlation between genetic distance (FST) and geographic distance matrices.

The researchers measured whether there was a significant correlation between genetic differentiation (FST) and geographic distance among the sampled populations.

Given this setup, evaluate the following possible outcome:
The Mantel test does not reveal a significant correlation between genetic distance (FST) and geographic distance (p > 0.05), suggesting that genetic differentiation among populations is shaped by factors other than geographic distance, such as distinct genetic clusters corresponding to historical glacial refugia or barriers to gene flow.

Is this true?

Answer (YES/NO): NO